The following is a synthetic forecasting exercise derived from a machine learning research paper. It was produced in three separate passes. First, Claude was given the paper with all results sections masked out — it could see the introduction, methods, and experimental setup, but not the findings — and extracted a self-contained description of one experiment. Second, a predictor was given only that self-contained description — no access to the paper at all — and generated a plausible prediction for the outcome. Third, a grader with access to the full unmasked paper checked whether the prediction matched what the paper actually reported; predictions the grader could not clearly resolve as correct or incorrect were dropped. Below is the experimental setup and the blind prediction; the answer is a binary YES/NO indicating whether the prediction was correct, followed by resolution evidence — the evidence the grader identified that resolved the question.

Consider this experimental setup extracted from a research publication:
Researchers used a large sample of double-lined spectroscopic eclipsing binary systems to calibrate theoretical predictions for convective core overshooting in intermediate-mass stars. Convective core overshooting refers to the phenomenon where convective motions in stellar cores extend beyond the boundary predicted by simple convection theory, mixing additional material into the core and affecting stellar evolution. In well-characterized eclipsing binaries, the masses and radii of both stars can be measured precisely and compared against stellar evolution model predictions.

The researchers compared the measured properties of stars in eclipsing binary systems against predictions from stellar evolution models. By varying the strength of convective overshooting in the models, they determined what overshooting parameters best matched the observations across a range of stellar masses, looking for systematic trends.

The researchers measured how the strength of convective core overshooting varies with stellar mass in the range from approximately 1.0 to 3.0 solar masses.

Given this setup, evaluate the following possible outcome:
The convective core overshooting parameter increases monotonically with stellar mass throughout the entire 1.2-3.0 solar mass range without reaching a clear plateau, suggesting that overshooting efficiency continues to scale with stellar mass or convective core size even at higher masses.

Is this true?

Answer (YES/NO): NO